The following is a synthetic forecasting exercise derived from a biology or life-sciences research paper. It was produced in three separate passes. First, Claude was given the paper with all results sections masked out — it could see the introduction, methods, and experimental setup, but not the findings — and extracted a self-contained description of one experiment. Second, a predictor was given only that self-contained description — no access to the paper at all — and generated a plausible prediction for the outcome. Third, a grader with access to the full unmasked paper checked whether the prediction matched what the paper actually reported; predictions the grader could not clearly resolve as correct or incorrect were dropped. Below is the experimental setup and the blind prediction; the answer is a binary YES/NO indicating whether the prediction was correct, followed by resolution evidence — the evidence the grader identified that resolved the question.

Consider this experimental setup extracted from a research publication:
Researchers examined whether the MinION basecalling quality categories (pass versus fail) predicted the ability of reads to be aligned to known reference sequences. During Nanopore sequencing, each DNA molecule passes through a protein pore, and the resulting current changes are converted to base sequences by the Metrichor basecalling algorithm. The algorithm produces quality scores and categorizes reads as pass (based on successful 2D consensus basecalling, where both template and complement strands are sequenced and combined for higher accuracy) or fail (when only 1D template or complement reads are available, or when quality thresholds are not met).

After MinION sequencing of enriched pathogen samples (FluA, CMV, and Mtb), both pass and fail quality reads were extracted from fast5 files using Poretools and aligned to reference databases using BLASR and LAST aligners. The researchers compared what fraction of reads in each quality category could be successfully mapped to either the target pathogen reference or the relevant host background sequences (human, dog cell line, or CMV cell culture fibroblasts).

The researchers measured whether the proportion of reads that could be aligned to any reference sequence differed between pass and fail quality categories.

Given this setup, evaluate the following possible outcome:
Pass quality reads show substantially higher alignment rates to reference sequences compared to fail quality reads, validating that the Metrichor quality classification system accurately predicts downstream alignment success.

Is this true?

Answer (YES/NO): YES